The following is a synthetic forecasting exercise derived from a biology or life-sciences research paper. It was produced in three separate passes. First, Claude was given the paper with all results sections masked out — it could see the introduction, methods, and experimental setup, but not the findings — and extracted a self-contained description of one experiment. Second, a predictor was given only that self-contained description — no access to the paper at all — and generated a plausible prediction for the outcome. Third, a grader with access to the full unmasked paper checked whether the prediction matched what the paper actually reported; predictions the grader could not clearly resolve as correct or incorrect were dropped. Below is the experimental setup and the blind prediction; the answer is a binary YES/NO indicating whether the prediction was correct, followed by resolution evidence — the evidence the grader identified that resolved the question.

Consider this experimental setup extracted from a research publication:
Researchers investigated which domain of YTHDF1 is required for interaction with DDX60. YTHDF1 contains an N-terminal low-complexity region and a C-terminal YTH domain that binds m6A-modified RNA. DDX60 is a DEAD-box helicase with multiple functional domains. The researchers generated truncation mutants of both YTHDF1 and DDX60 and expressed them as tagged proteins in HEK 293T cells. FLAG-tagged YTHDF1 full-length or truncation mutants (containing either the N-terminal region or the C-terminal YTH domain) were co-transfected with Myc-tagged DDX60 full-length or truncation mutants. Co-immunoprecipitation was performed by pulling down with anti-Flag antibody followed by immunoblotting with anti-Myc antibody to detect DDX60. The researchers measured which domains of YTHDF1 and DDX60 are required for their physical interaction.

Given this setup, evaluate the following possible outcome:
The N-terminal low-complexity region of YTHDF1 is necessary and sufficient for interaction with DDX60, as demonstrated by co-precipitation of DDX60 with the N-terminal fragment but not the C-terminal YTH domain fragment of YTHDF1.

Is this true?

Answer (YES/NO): YES